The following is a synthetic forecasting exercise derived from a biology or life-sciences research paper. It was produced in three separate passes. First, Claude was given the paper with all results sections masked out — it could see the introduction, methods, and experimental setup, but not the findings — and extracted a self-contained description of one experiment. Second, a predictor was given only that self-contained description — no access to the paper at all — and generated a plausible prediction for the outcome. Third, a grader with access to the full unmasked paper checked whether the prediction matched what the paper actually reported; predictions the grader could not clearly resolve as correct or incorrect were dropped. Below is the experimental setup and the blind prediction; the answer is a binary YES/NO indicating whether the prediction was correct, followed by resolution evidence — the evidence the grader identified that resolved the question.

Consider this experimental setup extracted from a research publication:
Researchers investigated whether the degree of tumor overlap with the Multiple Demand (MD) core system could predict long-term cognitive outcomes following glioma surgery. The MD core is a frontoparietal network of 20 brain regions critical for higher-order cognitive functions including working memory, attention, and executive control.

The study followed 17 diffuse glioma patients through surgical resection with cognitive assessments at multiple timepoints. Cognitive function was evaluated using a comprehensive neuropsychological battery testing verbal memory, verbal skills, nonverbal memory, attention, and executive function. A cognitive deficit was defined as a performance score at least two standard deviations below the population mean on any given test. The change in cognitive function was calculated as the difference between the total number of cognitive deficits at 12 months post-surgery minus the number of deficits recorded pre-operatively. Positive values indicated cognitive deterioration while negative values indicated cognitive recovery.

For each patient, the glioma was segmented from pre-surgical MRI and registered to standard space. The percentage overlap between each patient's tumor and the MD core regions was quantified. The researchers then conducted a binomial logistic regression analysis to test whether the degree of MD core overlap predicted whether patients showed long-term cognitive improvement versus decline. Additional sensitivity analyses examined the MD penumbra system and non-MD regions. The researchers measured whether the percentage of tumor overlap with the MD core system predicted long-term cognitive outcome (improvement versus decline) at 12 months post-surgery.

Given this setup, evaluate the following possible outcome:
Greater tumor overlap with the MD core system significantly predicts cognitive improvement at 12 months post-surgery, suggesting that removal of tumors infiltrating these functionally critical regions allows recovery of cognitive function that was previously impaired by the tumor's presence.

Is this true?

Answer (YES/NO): YES